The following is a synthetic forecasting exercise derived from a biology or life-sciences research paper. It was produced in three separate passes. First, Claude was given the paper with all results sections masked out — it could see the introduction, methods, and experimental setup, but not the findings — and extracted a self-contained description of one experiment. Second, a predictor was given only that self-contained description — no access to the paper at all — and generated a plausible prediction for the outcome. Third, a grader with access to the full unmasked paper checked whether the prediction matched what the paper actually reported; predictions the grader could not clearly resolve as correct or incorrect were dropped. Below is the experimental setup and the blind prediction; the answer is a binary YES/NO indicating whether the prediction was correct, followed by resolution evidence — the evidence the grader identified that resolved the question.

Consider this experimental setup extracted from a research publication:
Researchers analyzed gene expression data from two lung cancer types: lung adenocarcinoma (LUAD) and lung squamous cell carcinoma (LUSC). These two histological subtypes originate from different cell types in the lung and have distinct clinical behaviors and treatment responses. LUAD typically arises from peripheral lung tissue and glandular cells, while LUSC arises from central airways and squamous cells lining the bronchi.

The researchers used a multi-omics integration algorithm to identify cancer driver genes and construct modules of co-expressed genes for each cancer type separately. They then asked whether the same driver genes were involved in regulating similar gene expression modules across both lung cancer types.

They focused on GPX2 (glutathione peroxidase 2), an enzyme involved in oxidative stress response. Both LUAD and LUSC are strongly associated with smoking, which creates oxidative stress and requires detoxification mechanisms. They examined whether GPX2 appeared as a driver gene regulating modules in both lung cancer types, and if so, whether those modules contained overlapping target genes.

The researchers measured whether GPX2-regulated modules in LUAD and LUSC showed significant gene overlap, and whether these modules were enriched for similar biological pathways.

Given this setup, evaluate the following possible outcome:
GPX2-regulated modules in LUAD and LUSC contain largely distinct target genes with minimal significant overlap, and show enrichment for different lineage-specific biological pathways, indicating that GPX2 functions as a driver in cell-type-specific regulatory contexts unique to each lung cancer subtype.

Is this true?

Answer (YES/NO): NO